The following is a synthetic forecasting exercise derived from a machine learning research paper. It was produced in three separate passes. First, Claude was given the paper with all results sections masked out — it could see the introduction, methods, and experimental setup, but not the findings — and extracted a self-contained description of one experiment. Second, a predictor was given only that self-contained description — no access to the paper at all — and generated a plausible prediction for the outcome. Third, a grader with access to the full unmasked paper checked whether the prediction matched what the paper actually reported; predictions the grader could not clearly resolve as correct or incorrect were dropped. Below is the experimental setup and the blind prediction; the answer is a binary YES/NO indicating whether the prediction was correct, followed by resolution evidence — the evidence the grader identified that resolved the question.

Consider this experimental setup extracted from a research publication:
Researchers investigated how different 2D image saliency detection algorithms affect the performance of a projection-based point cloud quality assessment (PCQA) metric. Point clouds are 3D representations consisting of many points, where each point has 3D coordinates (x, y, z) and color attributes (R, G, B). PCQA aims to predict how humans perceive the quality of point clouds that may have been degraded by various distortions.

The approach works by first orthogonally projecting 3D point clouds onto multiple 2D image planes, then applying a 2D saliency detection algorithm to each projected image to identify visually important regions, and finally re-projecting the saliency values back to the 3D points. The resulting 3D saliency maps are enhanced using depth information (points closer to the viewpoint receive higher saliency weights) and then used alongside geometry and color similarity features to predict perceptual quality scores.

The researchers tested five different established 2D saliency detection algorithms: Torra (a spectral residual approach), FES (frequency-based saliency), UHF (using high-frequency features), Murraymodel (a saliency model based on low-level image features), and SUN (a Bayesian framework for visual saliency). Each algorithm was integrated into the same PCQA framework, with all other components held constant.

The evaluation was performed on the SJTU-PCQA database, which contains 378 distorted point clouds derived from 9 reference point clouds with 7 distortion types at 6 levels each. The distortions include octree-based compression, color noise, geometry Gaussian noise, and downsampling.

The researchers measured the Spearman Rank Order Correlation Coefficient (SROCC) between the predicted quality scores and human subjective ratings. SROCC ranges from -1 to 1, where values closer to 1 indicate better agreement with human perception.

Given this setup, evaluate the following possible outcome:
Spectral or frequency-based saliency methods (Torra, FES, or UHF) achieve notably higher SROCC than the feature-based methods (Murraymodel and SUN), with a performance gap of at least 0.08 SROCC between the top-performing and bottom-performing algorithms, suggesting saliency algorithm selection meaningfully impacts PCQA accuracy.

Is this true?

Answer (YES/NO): NO